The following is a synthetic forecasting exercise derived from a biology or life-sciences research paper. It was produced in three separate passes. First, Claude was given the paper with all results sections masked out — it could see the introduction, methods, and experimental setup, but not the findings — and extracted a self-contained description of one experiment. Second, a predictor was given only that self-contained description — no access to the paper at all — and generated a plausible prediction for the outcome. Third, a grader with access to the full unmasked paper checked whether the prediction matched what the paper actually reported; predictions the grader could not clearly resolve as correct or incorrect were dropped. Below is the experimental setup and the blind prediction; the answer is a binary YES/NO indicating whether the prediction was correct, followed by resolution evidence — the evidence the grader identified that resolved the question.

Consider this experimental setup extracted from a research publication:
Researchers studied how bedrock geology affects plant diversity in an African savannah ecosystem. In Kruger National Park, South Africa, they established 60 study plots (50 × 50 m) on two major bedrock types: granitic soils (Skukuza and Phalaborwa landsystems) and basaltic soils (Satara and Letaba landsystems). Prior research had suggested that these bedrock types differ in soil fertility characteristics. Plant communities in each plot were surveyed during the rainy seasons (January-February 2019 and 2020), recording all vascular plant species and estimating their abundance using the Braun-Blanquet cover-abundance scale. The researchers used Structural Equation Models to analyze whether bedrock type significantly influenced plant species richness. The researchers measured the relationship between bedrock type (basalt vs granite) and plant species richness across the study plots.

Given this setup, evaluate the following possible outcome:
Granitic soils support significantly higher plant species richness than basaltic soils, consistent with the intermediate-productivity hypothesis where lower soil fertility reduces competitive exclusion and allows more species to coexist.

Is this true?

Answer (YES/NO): NO